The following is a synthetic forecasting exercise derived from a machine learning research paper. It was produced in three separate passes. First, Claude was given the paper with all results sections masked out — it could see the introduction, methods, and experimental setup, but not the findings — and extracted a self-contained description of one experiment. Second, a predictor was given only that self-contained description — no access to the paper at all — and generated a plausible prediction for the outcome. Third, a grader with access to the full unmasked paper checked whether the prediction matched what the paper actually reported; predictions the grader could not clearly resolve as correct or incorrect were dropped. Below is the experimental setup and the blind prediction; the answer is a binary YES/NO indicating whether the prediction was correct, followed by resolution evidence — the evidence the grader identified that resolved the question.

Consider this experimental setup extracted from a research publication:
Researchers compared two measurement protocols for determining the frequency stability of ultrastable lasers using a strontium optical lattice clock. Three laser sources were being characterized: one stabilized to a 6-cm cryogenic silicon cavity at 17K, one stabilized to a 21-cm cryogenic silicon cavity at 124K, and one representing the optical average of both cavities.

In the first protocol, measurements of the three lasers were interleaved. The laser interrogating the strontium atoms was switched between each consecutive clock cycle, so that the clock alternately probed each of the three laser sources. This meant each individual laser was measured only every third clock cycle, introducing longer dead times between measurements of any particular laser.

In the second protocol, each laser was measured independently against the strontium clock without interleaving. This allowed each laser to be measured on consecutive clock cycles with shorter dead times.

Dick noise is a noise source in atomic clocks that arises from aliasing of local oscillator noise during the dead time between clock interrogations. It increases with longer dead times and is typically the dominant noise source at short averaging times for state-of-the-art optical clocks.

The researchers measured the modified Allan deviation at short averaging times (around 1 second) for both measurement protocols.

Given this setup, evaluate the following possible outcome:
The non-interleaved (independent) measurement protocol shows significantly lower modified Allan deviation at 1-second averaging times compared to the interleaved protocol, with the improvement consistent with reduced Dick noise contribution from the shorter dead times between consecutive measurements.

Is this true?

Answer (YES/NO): YES